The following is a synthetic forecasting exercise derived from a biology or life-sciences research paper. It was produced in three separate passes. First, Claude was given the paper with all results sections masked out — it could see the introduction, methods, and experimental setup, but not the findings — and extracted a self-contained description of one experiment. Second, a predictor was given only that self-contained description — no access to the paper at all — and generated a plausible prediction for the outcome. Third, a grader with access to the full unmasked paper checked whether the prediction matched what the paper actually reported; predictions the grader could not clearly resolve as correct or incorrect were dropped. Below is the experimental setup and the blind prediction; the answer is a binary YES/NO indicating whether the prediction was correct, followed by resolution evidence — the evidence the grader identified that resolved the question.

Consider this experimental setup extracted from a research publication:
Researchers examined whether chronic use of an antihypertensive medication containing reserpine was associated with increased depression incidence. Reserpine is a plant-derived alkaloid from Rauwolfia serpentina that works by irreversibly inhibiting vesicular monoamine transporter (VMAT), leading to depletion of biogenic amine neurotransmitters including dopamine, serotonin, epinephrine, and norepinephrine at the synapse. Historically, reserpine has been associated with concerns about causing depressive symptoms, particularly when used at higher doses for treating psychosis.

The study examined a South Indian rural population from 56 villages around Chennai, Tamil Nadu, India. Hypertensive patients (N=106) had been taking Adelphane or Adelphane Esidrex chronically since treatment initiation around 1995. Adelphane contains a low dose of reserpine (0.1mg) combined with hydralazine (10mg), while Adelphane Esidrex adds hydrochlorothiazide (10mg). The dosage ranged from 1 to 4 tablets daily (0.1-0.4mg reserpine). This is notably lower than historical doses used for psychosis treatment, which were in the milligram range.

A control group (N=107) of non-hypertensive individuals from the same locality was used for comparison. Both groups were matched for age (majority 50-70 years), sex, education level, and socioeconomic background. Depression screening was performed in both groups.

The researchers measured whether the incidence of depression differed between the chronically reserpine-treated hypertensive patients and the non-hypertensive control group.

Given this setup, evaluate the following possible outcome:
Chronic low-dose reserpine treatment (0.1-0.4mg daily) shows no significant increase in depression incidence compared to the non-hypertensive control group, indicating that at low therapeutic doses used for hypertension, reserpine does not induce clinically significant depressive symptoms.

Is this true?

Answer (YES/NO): YES